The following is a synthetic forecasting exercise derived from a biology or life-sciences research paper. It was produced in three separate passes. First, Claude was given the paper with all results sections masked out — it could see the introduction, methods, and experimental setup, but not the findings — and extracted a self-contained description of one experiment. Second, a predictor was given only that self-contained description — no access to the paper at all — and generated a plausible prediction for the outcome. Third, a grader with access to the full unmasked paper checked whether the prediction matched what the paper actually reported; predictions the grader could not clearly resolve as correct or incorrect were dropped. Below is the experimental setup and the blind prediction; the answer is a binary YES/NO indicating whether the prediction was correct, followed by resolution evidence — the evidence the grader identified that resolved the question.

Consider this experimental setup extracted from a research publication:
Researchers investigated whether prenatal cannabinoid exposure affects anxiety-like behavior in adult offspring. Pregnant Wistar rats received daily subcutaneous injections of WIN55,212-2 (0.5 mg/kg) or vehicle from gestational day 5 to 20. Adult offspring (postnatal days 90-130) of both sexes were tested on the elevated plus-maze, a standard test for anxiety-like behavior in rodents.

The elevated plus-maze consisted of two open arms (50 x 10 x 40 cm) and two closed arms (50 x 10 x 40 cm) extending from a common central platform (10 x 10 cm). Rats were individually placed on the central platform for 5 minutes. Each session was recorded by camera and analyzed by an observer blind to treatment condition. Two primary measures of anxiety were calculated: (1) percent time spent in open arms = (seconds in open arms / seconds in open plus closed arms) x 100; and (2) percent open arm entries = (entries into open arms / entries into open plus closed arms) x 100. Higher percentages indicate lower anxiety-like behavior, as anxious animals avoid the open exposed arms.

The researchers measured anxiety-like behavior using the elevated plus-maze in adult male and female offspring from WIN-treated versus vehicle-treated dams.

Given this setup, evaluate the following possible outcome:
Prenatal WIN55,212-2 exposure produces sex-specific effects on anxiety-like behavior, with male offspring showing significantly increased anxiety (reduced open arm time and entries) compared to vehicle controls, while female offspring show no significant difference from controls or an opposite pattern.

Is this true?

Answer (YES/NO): NO